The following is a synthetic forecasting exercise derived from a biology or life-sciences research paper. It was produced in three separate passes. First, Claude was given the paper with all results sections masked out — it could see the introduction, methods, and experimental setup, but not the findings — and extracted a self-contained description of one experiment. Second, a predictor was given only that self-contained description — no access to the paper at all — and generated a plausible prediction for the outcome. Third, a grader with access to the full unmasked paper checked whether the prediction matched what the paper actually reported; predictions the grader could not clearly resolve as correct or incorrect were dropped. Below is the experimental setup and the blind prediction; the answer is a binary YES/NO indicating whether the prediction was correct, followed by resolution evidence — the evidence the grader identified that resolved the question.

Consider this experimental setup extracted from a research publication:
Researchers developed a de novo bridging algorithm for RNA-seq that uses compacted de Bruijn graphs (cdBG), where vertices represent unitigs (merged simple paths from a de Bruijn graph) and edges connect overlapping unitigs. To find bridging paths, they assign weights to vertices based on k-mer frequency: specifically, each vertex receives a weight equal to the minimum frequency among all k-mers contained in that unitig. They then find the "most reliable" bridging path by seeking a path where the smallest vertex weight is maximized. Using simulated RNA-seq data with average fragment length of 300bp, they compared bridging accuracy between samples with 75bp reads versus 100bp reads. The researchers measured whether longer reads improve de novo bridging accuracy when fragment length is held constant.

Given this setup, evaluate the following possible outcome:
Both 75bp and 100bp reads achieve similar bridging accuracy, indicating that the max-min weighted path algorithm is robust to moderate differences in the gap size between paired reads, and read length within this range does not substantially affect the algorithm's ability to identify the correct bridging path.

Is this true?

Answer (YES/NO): NO